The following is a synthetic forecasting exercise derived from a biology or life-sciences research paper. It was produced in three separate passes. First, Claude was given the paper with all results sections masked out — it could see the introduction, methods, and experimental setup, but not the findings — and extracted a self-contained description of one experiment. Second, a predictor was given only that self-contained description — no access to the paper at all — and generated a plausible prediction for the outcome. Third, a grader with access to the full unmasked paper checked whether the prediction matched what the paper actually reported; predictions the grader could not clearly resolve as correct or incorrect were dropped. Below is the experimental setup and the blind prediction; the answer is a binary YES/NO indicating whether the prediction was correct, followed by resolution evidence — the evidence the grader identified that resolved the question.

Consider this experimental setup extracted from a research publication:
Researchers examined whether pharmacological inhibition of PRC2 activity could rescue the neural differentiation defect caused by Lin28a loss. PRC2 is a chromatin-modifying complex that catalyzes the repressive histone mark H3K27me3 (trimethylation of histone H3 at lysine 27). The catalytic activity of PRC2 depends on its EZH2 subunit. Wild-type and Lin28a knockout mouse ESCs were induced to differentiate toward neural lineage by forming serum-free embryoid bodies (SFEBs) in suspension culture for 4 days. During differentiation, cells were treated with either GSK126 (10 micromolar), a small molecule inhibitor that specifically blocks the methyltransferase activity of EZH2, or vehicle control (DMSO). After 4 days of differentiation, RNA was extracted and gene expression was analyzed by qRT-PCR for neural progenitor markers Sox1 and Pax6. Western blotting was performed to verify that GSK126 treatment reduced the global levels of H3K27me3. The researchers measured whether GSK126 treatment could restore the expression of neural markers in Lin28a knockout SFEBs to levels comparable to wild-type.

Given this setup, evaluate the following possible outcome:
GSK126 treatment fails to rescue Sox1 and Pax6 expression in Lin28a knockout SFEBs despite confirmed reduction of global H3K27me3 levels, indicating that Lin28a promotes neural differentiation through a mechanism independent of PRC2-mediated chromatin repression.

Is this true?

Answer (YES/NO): NO